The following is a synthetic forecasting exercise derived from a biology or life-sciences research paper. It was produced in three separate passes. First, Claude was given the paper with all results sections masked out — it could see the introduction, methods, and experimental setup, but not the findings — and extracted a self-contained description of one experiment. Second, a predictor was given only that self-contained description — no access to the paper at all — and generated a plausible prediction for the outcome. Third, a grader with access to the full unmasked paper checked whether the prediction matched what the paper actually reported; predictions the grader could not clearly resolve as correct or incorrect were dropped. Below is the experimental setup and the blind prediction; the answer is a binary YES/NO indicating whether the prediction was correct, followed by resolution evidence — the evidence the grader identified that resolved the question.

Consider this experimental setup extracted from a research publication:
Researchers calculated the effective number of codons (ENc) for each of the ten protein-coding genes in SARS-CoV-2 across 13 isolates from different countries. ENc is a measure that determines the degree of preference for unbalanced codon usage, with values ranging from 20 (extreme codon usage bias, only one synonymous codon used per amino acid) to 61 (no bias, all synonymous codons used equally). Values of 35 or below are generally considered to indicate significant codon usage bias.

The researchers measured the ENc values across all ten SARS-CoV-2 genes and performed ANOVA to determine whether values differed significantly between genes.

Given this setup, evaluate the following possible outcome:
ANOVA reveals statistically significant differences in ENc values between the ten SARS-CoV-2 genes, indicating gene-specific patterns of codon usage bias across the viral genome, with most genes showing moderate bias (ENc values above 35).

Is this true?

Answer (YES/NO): YES